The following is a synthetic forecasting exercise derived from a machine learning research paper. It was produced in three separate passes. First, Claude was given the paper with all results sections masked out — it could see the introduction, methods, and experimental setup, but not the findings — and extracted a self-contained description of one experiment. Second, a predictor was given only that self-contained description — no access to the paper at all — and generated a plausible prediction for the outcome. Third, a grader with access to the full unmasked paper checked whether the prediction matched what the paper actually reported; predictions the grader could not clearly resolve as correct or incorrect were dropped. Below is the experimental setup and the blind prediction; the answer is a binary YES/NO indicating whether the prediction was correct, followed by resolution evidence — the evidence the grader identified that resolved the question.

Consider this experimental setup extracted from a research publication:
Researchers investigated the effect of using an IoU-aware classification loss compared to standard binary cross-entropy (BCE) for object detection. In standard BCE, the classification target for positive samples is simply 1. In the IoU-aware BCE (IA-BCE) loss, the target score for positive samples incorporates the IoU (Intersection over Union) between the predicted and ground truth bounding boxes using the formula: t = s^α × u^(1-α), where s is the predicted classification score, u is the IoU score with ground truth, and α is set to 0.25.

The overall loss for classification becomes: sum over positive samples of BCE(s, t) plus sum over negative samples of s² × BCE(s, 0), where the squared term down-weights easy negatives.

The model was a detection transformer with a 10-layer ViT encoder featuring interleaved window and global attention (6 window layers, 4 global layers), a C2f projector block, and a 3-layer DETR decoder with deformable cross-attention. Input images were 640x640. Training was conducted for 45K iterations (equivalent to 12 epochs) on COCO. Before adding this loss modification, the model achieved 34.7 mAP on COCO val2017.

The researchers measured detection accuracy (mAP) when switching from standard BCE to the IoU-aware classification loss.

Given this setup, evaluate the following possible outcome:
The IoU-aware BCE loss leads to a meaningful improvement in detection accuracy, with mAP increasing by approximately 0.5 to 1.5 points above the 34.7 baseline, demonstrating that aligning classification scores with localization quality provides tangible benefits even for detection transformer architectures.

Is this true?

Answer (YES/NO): YES